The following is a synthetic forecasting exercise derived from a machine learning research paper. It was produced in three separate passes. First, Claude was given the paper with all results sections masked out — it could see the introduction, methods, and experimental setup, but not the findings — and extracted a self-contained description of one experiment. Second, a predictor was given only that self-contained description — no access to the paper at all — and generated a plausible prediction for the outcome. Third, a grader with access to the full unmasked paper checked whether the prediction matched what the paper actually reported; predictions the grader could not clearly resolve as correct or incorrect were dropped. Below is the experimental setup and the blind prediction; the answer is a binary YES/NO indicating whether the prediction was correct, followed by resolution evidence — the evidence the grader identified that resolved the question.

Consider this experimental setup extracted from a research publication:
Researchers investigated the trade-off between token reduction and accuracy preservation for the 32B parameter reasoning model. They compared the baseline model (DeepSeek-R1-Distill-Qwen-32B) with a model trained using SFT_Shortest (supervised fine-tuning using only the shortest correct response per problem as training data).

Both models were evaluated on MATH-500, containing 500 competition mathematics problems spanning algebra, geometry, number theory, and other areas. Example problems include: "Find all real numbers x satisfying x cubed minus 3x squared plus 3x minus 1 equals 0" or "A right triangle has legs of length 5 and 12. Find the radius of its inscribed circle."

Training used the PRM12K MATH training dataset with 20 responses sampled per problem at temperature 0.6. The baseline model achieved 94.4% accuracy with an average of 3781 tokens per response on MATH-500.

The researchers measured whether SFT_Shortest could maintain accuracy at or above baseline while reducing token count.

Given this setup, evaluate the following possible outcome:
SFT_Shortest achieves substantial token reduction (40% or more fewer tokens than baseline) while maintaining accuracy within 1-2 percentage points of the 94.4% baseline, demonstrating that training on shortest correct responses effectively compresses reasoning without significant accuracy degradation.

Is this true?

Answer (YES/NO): NO